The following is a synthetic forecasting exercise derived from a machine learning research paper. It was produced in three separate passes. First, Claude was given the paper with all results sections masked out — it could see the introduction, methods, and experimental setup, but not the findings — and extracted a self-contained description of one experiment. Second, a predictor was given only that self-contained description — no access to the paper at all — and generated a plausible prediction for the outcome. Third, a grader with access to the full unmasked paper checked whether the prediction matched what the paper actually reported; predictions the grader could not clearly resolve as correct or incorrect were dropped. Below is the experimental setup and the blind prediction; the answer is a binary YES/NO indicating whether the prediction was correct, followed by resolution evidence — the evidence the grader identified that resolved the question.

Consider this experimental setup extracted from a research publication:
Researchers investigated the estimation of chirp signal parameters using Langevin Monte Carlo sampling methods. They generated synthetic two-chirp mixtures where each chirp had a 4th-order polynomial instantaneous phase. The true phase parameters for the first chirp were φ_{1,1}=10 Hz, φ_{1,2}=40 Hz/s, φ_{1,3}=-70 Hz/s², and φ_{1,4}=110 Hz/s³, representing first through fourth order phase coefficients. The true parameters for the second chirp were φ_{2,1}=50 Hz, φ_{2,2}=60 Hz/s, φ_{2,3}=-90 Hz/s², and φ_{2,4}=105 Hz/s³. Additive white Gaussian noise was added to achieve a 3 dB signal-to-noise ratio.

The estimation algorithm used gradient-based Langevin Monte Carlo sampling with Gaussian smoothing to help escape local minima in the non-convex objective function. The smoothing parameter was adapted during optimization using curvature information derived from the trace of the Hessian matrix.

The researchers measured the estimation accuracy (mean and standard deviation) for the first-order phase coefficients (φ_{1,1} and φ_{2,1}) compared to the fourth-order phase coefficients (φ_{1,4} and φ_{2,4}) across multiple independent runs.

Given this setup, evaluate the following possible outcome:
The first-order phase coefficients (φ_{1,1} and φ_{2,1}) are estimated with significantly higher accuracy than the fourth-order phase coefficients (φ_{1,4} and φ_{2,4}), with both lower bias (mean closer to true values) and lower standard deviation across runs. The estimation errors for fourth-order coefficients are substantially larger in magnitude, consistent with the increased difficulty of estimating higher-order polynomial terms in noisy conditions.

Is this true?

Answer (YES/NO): NO